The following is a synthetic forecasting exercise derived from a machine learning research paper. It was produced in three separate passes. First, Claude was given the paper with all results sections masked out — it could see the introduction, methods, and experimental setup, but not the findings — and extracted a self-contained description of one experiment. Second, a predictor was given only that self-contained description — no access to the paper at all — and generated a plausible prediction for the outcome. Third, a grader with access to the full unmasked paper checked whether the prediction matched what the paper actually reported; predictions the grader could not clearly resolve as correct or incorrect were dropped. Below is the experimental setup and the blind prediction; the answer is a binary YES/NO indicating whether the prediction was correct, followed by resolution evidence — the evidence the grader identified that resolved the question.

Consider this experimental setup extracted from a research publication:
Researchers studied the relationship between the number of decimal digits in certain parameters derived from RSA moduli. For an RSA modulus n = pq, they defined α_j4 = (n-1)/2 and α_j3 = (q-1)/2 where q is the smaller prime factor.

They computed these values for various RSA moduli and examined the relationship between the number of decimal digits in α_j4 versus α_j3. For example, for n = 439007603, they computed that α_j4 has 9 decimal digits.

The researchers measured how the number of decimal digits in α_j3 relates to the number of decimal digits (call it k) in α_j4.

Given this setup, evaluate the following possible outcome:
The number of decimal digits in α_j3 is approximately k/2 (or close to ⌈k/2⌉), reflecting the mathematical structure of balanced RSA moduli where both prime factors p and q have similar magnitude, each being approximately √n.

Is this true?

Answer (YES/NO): NO